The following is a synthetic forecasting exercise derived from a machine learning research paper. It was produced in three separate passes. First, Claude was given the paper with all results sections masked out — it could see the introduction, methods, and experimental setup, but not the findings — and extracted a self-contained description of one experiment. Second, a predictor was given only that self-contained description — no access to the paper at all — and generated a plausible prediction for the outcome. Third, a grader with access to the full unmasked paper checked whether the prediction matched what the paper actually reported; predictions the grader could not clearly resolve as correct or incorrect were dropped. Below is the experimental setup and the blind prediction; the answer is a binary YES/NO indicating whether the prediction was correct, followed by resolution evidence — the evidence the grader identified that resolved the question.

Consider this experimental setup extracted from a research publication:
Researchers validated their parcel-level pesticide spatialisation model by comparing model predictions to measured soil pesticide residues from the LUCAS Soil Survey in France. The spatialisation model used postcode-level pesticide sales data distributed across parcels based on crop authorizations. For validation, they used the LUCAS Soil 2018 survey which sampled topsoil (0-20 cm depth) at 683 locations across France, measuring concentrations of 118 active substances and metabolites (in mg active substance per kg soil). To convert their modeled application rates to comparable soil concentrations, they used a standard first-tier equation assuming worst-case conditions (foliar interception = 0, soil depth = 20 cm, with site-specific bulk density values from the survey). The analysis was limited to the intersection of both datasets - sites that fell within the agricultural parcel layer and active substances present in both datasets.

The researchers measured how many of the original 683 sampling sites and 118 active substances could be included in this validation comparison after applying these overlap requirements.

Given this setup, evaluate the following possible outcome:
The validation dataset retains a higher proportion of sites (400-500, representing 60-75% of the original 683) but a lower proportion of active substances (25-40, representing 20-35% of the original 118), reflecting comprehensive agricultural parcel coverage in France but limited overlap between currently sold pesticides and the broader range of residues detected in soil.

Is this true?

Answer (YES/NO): NO